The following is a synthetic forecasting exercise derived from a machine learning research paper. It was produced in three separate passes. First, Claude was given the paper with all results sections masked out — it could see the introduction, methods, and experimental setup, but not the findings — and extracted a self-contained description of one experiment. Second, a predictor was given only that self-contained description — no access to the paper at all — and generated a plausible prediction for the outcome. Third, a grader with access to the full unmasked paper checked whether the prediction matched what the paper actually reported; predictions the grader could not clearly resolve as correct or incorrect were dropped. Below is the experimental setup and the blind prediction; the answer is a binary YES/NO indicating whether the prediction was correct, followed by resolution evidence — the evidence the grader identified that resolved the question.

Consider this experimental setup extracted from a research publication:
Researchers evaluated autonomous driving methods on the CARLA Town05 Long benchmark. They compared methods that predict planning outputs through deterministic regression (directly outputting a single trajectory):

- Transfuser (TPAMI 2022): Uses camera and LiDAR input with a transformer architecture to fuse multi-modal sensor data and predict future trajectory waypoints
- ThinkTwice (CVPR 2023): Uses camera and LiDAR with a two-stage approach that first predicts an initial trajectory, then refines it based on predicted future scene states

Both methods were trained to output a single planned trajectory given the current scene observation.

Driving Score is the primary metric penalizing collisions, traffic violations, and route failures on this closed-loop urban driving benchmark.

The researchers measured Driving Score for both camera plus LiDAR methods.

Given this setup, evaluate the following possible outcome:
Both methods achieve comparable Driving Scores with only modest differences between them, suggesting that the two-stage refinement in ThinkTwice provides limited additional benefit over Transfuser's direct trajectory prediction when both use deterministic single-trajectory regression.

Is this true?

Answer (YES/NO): NO